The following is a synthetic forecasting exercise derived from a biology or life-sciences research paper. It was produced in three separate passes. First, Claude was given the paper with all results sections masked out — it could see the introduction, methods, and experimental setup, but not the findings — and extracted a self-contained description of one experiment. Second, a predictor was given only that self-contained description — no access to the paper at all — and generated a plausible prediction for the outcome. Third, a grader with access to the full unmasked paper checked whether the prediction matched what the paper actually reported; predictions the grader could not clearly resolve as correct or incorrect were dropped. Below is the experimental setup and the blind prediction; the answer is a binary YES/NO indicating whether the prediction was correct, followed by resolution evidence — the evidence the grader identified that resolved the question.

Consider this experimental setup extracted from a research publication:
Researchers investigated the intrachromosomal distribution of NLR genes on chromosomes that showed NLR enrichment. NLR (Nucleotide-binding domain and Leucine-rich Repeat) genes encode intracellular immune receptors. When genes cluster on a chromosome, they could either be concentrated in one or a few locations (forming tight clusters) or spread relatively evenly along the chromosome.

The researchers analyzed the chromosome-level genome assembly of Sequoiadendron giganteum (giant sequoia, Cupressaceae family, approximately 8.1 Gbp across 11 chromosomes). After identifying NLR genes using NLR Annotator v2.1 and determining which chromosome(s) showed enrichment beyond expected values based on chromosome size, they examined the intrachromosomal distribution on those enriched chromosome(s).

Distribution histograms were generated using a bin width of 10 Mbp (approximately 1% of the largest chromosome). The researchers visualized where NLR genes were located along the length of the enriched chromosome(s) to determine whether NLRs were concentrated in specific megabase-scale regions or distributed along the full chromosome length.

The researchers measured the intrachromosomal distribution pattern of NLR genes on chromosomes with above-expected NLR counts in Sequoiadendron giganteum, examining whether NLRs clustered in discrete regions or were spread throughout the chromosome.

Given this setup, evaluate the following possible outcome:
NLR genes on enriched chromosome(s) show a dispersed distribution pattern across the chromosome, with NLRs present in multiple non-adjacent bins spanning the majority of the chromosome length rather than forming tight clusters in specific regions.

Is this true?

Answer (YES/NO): NO